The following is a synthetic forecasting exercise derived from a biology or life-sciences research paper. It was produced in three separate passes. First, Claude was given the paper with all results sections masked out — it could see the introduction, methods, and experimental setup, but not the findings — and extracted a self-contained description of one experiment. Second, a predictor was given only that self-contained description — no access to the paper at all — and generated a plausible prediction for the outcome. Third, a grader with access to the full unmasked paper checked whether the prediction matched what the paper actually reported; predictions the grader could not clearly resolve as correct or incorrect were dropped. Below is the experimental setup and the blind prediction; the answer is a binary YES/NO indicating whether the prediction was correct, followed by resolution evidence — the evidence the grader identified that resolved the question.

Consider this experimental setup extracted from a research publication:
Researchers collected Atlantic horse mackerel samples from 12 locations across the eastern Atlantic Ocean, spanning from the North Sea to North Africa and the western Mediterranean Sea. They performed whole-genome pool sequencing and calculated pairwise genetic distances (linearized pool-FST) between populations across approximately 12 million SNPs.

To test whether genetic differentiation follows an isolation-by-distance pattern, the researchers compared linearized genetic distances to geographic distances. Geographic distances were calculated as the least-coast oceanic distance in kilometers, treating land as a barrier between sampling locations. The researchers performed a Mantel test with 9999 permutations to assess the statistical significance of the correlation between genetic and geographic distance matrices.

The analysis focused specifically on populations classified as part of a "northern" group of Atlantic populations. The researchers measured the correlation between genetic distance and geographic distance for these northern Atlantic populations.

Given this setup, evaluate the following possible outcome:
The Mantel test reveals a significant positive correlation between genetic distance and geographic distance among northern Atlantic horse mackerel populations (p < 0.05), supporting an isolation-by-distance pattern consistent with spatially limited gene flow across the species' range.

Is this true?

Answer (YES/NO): YES